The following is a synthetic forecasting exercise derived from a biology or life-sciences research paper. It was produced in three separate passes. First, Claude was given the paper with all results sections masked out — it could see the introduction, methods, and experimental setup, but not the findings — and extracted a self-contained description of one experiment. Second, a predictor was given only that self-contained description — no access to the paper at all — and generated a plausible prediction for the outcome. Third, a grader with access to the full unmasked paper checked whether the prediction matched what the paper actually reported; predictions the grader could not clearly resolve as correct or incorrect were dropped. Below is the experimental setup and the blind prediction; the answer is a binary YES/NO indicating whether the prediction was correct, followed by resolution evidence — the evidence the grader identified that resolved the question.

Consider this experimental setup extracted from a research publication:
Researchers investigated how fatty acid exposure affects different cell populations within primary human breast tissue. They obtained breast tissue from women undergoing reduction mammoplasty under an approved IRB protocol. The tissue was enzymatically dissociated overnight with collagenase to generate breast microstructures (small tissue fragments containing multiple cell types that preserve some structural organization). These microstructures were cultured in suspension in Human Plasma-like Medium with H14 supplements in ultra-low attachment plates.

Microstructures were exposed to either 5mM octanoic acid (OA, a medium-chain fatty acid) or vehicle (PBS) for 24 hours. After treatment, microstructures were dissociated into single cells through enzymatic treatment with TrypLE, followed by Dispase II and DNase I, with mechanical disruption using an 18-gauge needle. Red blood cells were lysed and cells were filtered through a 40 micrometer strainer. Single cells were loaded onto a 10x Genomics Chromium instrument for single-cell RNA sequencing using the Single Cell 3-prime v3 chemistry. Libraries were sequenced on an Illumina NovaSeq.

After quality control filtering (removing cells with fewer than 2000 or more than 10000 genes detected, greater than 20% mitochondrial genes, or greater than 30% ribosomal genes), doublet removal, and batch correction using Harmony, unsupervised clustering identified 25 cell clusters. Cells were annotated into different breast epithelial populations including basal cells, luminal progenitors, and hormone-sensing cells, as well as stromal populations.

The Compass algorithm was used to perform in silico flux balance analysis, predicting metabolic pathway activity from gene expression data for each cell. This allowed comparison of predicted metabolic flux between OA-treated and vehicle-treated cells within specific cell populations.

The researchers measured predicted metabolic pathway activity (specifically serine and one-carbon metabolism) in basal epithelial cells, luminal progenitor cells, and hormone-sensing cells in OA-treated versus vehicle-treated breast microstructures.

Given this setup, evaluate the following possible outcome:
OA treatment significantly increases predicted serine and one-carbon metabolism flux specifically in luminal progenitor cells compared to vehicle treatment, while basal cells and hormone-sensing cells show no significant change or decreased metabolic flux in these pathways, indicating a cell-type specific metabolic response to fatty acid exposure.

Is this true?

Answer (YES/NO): NO